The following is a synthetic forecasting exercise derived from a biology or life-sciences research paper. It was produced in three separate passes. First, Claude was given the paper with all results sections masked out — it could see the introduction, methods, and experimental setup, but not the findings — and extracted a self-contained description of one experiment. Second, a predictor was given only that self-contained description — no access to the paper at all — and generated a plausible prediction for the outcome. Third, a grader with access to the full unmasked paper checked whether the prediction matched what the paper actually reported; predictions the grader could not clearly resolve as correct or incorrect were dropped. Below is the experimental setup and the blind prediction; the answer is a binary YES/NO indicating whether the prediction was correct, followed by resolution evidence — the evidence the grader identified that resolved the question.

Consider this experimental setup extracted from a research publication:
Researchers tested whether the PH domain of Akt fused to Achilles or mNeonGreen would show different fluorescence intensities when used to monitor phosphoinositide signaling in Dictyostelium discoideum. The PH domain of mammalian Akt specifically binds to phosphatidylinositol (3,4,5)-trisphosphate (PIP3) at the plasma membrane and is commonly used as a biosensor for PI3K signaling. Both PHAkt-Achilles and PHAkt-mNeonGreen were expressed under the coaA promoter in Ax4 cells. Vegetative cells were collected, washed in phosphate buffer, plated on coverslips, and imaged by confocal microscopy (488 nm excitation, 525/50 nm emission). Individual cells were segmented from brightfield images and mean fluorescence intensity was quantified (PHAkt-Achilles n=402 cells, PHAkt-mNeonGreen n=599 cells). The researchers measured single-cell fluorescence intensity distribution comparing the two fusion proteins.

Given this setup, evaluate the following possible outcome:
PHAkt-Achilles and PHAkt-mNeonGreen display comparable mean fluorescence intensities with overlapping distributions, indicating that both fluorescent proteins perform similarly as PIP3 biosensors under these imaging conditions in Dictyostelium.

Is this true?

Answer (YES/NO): NO